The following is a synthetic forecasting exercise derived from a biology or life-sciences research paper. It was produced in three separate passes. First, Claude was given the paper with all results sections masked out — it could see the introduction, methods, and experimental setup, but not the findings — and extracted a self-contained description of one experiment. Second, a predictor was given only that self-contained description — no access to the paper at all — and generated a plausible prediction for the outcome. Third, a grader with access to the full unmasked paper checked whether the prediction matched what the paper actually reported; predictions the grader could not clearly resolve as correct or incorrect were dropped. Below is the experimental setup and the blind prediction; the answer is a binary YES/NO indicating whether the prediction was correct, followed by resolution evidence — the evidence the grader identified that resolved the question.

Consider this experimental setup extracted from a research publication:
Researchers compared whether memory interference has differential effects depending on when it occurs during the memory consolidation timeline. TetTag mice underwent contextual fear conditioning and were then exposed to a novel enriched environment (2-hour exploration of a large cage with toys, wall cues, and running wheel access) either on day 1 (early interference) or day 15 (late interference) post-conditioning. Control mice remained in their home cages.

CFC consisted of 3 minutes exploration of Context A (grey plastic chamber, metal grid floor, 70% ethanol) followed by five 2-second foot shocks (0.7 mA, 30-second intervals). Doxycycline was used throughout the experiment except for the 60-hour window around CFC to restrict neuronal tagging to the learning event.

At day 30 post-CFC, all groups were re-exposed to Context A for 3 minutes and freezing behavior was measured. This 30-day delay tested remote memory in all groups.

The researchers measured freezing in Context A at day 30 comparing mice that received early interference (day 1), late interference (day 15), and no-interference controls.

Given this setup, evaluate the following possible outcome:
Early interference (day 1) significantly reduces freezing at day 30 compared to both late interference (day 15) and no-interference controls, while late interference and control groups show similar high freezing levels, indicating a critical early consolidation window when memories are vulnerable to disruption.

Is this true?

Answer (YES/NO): YES